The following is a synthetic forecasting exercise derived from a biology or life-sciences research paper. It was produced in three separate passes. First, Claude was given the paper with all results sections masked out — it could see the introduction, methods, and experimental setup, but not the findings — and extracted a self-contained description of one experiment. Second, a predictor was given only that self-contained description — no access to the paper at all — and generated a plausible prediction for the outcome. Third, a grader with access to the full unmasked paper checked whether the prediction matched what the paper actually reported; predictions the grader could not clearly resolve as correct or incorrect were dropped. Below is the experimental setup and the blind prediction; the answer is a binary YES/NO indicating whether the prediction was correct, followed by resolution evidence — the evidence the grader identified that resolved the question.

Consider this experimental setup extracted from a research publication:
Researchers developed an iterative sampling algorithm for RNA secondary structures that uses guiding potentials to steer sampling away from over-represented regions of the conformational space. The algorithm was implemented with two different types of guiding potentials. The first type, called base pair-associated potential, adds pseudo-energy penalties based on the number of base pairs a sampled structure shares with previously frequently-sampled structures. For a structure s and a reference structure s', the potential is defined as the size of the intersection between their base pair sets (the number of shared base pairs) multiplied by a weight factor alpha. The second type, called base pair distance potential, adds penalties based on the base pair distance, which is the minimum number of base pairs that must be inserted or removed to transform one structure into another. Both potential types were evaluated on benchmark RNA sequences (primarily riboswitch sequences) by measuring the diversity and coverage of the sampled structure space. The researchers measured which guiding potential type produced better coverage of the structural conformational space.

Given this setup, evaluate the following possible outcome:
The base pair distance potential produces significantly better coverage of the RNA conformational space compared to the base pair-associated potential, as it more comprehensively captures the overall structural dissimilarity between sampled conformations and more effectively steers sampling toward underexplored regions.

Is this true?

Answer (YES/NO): NO